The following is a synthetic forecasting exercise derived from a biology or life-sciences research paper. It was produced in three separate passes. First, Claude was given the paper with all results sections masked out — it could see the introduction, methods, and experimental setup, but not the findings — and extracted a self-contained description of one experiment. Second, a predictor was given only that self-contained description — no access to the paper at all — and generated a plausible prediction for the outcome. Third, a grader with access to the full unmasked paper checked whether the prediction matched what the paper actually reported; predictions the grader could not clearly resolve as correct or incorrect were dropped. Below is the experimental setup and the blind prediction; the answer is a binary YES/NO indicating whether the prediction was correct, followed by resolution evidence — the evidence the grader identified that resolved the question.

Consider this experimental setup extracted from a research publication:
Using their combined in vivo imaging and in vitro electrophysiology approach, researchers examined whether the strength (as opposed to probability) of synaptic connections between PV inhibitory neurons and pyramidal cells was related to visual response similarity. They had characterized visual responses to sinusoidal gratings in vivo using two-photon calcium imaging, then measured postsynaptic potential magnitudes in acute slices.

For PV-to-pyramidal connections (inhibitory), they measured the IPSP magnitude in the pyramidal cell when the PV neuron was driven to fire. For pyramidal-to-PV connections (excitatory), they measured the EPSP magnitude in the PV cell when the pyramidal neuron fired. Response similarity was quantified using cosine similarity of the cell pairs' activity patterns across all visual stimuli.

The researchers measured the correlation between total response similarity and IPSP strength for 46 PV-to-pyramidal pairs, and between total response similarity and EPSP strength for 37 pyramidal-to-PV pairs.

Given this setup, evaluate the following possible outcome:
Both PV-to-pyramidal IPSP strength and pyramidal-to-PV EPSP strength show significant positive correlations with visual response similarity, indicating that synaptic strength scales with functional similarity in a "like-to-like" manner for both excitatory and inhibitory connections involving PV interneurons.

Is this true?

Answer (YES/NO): YES